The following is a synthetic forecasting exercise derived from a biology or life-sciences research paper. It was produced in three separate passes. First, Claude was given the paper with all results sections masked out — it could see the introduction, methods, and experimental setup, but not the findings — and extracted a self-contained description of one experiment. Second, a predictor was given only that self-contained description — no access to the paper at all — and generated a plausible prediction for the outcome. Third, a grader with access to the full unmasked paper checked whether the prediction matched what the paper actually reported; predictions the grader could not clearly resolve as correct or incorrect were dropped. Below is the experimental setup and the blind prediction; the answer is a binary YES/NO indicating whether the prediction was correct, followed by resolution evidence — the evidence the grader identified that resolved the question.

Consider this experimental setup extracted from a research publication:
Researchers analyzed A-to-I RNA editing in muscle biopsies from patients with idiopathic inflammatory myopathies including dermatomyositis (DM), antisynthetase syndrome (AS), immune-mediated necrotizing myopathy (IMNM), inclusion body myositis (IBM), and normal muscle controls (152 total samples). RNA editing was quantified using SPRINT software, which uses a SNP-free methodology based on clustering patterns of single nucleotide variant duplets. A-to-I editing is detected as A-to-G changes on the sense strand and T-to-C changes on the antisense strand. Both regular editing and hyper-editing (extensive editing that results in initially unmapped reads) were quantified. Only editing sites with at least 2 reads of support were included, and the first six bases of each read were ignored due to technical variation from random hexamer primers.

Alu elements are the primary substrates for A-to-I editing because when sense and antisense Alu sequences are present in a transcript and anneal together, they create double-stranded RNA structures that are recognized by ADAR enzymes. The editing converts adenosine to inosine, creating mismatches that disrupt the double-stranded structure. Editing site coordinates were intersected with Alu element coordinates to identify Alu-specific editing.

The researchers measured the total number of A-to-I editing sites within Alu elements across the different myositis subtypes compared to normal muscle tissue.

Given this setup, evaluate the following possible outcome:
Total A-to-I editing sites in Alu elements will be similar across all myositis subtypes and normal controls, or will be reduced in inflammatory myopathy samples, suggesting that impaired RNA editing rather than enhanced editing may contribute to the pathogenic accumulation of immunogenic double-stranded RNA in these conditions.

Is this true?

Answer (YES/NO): NO